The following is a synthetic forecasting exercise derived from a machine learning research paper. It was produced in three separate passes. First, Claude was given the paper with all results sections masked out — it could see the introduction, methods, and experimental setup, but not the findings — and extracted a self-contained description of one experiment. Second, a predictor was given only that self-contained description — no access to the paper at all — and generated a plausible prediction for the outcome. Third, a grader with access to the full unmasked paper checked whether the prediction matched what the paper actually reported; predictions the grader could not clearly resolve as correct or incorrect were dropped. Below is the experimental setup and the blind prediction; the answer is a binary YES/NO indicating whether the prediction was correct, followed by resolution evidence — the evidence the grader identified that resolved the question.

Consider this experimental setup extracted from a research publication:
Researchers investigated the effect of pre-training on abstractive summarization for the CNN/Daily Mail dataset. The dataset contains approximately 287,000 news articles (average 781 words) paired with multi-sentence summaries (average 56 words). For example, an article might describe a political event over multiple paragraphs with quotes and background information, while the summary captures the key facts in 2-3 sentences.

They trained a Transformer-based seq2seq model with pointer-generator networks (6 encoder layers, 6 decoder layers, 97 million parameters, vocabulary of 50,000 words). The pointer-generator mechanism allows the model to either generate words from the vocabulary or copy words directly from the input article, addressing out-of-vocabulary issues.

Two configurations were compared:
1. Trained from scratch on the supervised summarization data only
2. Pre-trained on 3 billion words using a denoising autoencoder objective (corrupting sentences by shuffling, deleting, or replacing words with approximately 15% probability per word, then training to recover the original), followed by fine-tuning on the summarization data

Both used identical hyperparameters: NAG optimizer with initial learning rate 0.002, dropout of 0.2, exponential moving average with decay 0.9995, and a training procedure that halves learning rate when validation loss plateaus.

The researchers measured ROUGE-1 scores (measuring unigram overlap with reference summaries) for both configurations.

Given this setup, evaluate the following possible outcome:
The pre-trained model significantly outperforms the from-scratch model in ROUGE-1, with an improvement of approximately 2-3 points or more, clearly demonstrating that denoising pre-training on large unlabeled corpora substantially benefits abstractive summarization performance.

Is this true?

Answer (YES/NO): NO